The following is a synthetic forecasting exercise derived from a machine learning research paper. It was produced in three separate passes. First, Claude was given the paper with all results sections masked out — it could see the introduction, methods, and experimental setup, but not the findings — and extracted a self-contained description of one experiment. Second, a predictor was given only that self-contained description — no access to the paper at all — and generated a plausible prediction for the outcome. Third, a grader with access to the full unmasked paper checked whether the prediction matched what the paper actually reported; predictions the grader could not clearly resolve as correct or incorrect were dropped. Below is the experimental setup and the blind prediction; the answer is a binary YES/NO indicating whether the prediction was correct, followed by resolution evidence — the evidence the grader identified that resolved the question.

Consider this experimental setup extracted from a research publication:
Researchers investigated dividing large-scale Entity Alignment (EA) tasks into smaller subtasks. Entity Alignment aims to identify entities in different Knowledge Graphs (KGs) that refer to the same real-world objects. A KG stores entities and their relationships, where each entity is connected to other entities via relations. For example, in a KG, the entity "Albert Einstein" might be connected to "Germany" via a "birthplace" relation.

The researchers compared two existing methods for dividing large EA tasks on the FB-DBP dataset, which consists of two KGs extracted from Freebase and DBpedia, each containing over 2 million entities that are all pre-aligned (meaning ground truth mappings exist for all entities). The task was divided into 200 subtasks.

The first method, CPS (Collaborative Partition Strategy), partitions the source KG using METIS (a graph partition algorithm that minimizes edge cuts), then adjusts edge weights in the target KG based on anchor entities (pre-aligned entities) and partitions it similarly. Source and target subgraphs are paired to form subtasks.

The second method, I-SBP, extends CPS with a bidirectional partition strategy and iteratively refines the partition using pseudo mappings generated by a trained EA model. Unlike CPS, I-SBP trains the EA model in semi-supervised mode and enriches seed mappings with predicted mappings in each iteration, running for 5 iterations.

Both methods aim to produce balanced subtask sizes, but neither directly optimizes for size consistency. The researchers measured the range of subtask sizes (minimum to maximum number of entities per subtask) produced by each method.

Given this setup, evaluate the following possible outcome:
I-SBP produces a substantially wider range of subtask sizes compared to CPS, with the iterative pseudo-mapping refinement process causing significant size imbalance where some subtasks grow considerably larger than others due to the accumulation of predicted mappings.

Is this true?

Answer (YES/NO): YES